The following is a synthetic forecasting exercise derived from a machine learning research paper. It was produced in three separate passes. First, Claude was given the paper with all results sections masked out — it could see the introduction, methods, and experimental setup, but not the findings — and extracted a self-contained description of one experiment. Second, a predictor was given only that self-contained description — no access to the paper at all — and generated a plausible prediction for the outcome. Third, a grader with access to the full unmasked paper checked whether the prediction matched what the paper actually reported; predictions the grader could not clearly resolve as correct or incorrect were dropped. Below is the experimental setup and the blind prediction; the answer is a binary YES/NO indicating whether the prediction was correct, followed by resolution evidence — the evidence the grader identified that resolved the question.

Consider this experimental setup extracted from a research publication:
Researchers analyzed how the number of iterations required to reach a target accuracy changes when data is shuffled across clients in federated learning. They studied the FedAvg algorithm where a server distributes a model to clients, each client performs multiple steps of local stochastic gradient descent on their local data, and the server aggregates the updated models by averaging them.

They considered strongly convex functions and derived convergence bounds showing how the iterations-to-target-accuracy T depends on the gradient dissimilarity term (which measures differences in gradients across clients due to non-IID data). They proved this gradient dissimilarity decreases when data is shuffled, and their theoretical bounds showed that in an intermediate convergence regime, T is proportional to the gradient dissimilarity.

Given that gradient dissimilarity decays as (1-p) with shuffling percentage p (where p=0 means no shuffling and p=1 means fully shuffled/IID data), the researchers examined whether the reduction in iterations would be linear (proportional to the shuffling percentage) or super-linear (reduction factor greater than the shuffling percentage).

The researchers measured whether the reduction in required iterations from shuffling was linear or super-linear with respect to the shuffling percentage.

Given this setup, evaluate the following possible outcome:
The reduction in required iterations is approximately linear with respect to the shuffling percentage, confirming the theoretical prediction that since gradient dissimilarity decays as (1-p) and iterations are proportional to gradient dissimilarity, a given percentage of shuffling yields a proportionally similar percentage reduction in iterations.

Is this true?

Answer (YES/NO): NO